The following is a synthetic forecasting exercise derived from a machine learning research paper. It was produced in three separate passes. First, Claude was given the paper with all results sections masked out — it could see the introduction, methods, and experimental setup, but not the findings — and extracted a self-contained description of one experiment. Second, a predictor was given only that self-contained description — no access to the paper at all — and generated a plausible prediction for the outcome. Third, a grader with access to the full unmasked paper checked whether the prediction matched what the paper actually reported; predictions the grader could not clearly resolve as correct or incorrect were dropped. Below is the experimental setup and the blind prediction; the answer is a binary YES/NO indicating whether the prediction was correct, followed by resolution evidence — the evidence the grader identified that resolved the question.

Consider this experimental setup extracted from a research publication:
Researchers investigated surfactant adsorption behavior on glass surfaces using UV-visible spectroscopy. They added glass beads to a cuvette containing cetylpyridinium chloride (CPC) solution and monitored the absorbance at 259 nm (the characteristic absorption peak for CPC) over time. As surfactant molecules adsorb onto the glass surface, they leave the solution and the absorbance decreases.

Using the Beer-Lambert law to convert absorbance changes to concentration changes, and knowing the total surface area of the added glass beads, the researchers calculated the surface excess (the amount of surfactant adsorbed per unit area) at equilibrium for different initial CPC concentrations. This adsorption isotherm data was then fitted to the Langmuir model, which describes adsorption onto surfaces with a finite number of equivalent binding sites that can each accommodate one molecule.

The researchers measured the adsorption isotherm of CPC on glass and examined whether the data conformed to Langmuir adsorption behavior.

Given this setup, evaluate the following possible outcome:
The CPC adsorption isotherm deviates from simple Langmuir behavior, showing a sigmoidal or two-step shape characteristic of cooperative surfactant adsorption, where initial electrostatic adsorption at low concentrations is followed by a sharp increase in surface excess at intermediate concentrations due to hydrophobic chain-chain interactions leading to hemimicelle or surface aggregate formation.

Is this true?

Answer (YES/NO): NO